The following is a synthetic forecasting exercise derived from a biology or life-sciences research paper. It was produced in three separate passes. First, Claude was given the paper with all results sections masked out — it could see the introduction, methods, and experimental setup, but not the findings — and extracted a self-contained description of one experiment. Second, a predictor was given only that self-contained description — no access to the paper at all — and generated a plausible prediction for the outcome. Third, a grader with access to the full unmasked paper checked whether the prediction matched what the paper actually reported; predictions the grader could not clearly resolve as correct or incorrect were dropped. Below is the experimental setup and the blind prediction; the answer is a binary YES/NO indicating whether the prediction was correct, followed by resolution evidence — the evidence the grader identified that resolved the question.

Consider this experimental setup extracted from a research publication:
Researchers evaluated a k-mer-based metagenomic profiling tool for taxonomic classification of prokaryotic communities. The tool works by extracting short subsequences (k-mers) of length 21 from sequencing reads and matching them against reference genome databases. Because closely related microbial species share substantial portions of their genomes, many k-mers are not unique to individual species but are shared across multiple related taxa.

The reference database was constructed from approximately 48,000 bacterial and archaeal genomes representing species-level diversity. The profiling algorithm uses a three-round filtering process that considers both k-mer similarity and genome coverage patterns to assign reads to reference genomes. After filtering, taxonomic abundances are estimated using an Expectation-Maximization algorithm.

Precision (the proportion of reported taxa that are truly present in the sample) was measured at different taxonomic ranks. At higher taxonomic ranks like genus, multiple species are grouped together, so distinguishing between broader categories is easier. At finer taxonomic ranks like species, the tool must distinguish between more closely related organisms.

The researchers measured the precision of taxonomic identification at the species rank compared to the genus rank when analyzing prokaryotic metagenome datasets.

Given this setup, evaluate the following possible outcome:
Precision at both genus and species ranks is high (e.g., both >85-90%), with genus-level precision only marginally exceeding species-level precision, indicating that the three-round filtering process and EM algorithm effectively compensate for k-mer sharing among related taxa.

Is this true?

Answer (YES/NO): NO